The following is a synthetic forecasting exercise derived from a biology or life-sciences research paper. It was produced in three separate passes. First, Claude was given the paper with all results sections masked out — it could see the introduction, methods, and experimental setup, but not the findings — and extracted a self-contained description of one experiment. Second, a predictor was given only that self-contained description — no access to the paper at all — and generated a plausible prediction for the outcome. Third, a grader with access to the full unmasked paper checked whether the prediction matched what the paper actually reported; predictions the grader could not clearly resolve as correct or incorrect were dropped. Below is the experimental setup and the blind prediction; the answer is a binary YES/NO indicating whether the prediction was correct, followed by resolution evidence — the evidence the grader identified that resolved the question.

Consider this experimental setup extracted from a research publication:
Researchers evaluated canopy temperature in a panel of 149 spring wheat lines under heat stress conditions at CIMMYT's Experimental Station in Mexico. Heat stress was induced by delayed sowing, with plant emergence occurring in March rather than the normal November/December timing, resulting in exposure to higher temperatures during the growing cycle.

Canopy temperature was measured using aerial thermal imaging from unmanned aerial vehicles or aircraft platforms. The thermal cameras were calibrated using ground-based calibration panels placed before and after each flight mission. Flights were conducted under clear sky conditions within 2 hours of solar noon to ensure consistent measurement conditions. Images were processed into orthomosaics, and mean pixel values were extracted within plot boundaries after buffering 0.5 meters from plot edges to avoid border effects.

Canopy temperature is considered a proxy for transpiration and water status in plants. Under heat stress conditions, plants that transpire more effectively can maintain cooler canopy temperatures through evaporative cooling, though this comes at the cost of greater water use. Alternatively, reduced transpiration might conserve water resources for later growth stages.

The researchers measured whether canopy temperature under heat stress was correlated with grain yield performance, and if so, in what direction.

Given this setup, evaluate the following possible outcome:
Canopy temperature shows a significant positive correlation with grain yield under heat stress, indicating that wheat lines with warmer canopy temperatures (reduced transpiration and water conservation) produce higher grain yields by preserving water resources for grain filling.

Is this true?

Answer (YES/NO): NO